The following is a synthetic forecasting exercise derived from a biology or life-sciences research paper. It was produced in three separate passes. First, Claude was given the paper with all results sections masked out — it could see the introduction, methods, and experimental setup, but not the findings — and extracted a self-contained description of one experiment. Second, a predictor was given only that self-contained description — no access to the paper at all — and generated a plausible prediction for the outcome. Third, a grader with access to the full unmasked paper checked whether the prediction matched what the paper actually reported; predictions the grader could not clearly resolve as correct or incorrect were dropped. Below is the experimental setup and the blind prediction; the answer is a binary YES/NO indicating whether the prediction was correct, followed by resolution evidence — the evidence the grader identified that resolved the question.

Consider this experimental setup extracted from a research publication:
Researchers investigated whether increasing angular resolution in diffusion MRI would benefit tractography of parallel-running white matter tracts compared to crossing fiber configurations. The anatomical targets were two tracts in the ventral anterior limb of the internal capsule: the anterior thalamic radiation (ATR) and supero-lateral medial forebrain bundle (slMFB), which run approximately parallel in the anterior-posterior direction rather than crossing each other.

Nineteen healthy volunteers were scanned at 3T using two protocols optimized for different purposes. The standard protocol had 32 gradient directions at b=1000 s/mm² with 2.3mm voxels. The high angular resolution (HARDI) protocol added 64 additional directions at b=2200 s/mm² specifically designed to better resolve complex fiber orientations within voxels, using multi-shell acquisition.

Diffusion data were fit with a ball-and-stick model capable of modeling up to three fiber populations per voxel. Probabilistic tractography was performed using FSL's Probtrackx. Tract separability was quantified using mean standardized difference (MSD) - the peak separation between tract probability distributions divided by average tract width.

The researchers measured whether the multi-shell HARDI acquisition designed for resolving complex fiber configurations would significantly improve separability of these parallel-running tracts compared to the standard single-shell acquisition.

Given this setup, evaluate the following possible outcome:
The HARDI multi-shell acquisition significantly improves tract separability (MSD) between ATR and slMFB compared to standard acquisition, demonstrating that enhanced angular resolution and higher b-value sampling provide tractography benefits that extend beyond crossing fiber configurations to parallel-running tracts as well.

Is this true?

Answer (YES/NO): NO